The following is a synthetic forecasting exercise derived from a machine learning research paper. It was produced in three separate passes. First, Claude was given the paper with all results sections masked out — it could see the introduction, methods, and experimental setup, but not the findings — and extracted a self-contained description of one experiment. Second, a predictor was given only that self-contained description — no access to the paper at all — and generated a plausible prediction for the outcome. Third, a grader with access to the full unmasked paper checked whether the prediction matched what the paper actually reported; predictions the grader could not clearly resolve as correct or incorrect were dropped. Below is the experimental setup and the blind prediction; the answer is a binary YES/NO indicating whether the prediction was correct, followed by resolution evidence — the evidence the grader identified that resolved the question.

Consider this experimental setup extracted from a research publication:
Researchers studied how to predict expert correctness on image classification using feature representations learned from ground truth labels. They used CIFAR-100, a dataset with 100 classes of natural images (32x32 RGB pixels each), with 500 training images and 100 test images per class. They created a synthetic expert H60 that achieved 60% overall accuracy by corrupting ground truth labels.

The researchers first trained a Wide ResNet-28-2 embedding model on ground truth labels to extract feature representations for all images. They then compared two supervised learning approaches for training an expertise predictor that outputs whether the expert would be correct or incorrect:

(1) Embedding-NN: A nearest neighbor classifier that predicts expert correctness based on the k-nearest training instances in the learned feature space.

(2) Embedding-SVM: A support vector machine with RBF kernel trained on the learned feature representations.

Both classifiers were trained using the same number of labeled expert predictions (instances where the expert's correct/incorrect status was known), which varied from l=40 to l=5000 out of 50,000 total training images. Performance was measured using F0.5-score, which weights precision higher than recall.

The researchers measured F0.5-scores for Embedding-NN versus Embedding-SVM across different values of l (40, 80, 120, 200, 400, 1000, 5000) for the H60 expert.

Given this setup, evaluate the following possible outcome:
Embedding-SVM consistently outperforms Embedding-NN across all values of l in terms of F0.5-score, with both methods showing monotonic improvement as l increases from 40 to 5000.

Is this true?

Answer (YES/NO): NO